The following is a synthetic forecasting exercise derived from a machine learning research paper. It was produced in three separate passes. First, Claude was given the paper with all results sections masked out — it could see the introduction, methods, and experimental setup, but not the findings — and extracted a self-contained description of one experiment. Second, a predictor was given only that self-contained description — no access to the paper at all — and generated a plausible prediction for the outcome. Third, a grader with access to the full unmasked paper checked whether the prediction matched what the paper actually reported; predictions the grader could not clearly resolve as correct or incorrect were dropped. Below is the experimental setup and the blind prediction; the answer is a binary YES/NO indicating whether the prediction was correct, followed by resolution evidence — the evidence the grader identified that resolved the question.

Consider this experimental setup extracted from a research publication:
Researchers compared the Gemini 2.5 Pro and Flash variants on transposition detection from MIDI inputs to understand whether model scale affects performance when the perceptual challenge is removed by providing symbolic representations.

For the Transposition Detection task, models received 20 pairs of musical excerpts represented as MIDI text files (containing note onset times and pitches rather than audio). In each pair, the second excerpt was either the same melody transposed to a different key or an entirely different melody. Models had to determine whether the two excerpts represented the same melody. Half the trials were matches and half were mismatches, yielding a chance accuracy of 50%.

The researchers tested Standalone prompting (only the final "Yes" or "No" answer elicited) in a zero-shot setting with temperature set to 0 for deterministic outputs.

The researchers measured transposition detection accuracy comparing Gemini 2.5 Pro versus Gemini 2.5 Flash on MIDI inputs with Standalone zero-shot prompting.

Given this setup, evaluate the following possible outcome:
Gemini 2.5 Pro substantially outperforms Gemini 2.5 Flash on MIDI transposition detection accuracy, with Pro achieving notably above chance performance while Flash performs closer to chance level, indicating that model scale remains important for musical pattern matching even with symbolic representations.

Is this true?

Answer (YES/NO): NO